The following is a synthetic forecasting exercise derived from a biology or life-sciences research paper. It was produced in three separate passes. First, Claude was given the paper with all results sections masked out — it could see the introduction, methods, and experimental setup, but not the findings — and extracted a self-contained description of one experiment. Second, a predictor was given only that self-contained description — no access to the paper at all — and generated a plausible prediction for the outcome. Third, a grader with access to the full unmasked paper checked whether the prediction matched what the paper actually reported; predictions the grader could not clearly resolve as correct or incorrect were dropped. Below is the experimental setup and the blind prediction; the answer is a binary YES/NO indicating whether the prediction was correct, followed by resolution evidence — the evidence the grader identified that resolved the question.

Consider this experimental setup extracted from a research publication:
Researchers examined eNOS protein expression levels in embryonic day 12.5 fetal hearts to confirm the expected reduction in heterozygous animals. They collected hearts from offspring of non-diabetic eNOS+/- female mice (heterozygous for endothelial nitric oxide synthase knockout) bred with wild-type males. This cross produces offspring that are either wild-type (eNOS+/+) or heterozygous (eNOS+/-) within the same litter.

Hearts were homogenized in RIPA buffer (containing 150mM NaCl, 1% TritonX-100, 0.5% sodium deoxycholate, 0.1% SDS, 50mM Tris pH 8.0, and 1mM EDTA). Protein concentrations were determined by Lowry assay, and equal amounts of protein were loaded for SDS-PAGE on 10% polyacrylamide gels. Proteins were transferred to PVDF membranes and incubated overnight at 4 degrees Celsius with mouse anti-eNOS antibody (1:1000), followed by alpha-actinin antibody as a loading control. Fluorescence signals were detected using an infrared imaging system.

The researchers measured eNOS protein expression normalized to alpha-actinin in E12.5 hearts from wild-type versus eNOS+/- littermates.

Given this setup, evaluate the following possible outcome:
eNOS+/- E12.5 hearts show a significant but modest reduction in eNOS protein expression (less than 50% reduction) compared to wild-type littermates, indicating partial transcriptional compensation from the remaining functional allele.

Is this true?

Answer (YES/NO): YES